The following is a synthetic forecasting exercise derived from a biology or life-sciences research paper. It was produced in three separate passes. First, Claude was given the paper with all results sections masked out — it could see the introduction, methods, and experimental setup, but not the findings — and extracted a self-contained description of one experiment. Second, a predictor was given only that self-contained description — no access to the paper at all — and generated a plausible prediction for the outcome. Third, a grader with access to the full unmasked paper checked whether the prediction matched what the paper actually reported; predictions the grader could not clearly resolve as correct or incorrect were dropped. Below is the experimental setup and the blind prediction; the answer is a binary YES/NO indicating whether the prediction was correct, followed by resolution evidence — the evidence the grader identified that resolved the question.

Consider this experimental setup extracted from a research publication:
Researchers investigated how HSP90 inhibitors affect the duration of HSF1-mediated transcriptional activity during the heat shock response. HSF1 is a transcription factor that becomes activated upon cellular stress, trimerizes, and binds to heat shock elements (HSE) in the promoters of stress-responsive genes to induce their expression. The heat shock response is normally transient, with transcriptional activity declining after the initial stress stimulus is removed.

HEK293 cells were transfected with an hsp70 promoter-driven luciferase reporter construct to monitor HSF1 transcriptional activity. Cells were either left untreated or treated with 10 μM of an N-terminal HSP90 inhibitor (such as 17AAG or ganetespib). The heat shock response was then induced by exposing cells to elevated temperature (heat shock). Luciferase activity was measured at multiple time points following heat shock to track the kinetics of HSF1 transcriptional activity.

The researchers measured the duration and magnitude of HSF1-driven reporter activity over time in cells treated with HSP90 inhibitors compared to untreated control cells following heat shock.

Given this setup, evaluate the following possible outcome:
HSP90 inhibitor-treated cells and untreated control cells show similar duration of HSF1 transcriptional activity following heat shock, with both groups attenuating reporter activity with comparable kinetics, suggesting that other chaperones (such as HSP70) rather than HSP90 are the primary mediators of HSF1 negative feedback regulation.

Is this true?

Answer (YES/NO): NO